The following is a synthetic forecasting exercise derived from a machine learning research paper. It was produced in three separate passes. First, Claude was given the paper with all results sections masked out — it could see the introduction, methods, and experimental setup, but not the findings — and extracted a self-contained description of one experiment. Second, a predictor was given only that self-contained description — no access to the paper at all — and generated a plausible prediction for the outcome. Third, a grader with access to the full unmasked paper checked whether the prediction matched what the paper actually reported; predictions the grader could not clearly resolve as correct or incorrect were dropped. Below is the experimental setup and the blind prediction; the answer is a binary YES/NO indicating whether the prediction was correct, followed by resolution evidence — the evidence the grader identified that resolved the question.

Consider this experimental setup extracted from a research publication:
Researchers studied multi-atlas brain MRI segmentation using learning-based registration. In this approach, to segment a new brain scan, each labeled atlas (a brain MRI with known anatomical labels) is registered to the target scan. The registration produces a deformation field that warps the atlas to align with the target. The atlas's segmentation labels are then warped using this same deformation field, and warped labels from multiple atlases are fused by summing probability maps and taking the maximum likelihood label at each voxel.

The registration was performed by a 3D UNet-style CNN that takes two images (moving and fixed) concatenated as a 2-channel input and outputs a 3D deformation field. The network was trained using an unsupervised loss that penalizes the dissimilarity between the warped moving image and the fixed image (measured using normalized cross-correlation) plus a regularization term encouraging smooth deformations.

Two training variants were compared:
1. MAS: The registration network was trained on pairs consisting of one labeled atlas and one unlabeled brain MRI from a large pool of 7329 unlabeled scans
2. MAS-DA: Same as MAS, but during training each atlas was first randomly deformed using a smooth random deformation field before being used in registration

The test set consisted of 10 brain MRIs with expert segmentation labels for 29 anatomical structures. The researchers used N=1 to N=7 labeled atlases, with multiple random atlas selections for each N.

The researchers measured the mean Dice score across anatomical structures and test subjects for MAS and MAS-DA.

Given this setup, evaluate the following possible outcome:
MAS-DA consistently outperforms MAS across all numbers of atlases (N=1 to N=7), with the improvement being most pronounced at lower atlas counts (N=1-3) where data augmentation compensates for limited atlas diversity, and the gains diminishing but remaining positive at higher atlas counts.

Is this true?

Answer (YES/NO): NO